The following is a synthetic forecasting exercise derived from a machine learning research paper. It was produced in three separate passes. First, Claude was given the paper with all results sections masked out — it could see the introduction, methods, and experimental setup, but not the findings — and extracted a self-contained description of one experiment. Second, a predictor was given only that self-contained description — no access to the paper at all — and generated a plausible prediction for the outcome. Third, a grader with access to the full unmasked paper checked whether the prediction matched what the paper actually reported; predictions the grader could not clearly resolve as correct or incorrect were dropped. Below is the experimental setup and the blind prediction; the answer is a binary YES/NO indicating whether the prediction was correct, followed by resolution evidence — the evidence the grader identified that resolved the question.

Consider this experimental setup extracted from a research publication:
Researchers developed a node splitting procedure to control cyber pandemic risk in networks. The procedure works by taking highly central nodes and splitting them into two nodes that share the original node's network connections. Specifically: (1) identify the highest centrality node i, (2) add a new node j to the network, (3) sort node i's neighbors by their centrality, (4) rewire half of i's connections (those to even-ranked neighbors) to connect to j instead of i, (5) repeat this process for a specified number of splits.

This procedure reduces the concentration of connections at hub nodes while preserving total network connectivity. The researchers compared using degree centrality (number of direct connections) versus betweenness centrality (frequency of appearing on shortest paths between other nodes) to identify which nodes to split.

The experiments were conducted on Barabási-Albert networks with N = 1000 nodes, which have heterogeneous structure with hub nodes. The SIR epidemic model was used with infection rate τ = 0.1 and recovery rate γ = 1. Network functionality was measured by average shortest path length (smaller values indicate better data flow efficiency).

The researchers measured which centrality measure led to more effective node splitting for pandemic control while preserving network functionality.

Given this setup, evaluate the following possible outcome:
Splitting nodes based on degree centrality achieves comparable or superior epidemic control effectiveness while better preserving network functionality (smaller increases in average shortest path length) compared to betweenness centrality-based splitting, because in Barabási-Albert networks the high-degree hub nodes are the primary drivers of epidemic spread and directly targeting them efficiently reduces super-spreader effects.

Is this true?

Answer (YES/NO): NO